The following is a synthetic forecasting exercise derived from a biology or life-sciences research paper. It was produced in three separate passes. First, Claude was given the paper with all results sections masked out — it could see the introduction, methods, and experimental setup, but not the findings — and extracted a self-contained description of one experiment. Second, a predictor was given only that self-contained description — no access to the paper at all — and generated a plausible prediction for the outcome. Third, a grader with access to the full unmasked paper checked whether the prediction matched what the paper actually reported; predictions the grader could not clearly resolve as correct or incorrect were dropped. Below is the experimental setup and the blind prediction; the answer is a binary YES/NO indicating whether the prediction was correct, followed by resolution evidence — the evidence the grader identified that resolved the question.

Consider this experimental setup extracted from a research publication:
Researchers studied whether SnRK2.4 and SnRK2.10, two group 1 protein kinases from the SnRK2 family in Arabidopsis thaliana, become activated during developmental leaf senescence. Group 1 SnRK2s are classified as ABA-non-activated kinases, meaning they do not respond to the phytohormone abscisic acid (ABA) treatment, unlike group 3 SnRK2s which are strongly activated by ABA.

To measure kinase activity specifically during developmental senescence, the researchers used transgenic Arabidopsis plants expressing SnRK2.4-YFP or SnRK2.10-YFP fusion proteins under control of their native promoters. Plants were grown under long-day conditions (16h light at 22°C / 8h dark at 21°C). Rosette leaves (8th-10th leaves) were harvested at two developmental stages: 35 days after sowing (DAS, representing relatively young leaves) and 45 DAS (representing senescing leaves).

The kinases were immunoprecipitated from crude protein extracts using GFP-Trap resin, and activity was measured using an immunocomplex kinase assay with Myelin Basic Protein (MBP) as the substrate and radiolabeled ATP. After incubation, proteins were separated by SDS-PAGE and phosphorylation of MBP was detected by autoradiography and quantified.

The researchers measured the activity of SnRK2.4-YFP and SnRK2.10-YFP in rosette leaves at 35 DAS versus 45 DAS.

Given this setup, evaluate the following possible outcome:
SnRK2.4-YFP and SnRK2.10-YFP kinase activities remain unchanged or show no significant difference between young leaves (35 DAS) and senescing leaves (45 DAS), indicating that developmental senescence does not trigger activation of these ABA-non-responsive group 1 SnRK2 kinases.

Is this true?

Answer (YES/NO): NO